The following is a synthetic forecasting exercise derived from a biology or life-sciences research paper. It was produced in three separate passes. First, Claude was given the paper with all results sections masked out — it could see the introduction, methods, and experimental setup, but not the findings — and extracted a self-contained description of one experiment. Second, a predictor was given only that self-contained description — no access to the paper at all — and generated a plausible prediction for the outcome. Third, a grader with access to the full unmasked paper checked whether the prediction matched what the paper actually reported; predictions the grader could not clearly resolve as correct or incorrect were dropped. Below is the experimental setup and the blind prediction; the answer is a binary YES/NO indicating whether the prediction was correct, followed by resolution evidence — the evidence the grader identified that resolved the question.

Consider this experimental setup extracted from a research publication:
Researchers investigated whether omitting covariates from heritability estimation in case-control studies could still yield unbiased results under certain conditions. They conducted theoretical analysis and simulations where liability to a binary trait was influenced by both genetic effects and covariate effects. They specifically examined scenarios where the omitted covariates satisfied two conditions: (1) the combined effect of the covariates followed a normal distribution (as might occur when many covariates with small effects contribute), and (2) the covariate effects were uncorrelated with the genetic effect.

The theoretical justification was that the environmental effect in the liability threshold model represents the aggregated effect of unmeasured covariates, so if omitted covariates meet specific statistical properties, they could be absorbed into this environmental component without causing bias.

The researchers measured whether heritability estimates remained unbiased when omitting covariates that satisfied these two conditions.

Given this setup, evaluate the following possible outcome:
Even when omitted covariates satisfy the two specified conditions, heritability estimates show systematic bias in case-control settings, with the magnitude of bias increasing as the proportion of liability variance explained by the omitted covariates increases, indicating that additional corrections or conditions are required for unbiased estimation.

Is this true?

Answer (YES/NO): NO